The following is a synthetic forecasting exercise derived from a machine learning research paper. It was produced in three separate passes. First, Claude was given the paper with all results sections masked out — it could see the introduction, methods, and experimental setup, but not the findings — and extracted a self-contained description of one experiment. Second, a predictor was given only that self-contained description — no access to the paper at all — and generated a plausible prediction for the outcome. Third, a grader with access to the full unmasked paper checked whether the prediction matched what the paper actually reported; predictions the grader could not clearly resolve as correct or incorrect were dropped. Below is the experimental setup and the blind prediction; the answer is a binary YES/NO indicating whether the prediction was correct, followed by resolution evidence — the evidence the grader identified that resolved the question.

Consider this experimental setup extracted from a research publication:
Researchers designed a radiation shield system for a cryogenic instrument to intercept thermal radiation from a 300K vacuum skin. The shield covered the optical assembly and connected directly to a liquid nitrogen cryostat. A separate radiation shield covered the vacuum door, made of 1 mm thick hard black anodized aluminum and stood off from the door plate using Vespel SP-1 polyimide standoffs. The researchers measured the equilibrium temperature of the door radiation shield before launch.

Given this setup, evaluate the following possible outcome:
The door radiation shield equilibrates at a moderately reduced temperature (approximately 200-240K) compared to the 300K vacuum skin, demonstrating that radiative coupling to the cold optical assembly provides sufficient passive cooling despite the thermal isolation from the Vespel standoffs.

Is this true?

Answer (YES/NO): NO